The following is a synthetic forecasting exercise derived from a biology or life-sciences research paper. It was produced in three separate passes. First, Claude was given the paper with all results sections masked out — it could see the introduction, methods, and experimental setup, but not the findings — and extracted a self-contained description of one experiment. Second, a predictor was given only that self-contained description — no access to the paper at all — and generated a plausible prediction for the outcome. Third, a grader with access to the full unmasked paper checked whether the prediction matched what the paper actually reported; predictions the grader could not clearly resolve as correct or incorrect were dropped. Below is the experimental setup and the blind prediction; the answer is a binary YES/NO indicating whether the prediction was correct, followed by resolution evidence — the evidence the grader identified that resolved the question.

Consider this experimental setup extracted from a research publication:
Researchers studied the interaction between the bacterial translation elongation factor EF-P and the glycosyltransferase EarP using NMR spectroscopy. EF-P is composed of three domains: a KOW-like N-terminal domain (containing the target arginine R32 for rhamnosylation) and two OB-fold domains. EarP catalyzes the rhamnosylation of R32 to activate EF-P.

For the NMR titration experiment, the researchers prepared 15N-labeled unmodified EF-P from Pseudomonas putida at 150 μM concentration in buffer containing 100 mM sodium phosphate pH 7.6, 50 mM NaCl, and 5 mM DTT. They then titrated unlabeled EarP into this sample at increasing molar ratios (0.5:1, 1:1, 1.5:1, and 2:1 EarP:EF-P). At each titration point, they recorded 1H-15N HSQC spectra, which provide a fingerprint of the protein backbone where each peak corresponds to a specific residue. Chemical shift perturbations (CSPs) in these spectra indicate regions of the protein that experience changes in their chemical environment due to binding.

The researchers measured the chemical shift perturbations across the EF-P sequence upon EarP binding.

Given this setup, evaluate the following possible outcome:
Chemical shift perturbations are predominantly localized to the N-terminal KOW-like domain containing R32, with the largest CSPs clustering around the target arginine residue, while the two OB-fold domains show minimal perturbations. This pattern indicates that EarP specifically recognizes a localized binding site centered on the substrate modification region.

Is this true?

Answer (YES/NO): YES